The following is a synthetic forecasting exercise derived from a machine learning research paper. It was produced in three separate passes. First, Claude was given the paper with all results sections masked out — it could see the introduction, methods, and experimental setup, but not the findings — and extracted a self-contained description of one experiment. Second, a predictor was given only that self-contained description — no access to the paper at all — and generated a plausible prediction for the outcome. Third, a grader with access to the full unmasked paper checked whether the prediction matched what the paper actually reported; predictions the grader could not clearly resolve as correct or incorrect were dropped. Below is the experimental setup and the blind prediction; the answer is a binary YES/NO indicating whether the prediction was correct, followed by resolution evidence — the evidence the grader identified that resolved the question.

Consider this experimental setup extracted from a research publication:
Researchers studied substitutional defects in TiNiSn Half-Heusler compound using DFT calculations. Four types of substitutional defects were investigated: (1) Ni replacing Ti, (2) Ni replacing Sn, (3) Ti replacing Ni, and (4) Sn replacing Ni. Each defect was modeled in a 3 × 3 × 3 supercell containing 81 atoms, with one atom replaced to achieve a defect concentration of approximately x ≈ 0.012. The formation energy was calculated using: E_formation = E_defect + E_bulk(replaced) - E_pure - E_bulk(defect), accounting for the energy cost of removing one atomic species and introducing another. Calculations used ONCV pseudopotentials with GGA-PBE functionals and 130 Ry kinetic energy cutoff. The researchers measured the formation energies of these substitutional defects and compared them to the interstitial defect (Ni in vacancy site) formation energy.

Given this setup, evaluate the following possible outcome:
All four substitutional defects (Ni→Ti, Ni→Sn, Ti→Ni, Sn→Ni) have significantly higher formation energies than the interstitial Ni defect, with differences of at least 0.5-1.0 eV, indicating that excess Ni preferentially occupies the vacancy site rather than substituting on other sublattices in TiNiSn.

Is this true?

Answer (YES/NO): YES